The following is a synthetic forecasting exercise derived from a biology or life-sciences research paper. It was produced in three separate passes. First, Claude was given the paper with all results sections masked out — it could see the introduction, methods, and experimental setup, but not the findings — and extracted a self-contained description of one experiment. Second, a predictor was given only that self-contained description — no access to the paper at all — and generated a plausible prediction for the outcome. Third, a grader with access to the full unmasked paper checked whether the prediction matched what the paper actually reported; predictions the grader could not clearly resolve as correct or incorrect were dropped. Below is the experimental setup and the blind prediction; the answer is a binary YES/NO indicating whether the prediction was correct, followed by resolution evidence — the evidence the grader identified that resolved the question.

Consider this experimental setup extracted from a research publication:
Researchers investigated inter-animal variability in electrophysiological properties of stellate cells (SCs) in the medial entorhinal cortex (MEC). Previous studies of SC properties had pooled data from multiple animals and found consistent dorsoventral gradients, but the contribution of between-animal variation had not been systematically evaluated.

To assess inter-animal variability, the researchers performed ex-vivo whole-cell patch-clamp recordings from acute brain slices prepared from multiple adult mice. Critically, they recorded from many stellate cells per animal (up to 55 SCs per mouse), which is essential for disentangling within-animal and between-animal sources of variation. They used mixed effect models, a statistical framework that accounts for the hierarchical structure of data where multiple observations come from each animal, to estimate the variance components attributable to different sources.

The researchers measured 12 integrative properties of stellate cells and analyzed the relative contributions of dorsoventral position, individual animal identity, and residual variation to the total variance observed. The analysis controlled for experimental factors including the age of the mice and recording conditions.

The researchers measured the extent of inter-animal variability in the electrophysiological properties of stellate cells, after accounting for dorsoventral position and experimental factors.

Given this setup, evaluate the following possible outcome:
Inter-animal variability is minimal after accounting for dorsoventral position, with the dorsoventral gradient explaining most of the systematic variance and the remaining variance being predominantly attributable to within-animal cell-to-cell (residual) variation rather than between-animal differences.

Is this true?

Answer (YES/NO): NO